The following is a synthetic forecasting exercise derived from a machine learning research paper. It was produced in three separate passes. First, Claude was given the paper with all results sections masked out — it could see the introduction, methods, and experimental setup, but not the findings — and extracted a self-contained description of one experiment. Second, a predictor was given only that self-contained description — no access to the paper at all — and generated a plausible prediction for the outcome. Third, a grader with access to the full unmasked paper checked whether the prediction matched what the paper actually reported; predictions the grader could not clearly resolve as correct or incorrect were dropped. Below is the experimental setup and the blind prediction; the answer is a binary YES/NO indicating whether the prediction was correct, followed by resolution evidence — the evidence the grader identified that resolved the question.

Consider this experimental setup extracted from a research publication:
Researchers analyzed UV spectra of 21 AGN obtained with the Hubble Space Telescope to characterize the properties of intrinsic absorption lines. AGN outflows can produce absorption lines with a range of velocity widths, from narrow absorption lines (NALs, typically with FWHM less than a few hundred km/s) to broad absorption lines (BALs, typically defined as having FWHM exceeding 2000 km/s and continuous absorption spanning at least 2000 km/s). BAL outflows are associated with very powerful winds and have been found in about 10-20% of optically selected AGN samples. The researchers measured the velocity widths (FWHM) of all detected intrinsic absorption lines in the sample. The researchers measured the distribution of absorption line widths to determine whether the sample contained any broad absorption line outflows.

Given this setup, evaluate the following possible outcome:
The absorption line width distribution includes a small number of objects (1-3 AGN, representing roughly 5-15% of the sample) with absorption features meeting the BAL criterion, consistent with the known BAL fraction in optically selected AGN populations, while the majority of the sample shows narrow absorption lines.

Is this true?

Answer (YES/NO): NO